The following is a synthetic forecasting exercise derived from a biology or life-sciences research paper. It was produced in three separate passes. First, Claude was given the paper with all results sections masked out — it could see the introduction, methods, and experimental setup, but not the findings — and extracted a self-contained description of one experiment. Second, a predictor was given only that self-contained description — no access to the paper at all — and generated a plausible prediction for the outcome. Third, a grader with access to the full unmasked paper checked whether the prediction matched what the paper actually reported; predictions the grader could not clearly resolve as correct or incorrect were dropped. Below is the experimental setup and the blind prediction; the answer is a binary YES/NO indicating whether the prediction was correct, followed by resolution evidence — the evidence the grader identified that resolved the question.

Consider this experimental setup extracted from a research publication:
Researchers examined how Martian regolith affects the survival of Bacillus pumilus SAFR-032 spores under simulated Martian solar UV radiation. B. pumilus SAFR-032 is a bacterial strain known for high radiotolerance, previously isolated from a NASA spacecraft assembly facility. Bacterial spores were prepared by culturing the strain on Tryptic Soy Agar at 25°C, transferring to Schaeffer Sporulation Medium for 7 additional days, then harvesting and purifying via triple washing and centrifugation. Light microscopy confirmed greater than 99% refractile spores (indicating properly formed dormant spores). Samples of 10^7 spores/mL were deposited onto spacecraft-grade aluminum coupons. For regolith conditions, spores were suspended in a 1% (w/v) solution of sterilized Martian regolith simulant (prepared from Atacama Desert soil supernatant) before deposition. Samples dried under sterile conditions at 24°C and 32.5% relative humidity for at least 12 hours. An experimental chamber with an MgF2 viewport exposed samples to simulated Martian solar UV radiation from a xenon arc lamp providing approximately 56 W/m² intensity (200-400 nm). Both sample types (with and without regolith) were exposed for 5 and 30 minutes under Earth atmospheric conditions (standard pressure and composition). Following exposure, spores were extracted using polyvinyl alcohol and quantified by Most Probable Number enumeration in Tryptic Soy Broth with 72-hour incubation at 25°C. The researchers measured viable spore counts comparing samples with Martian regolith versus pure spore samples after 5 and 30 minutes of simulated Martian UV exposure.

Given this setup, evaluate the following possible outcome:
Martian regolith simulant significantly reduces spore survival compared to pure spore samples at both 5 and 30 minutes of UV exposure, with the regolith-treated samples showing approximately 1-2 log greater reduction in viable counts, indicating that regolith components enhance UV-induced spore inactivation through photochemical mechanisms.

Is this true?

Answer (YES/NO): NO